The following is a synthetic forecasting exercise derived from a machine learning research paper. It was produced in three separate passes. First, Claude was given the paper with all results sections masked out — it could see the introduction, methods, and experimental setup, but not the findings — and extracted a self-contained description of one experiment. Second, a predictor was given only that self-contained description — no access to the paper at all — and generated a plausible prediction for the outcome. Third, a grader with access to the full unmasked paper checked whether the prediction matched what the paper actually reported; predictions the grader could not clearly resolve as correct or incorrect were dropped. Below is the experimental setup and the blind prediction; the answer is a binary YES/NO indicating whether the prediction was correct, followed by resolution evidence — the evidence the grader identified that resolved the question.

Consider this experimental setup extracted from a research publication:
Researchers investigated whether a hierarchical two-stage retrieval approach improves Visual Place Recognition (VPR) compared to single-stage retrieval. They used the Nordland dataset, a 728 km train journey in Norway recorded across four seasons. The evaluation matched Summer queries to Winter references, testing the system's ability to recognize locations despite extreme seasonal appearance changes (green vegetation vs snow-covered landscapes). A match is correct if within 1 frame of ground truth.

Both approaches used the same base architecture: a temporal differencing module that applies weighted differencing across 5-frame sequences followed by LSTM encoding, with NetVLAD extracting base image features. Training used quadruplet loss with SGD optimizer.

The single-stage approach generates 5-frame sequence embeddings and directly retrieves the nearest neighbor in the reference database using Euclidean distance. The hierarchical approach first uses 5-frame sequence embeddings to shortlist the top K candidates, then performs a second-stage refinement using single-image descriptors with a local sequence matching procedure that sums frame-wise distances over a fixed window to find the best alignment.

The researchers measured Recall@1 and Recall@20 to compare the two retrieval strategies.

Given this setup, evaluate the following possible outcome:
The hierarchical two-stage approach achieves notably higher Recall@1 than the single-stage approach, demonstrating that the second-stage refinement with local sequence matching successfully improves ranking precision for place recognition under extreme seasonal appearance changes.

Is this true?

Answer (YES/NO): NO